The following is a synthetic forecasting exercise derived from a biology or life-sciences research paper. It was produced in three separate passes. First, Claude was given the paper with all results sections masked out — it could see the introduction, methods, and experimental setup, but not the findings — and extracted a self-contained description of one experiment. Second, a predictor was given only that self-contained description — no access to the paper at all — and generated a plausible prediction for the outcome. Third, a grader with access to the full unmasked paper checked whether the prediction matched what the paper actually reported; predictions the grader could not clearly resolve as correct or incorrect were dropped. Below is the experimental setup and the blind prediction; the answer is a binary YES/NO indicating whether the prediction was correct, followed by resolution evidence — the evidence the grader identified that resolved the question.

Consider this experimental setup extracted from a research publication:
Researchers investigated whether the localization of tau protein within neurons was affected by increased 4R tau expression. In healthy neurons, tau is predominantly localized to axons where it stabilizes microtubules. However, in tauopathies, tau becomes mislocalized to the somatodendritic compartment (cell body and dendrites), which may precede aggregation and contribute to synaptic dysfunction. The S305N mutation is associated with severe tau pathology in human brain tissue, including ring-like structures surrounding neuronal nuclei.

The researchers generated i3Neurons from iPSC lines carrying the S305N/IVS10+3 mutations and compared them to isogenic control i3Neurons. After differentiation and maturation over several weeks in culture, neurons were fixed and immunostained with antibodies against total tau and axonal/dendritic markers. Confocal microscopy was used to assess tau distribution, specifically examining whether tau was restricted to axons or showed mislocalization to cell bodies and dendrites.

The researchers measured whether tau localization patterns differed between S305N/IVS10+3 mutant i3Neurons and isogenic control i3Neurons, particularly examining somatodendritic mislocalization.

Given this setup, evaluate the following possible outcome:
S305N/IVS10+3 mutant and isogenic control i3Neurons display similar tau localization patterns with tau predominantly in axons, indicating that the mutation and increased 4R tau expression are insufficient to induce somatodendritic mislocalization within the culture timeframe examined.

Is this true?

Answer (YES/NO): NO